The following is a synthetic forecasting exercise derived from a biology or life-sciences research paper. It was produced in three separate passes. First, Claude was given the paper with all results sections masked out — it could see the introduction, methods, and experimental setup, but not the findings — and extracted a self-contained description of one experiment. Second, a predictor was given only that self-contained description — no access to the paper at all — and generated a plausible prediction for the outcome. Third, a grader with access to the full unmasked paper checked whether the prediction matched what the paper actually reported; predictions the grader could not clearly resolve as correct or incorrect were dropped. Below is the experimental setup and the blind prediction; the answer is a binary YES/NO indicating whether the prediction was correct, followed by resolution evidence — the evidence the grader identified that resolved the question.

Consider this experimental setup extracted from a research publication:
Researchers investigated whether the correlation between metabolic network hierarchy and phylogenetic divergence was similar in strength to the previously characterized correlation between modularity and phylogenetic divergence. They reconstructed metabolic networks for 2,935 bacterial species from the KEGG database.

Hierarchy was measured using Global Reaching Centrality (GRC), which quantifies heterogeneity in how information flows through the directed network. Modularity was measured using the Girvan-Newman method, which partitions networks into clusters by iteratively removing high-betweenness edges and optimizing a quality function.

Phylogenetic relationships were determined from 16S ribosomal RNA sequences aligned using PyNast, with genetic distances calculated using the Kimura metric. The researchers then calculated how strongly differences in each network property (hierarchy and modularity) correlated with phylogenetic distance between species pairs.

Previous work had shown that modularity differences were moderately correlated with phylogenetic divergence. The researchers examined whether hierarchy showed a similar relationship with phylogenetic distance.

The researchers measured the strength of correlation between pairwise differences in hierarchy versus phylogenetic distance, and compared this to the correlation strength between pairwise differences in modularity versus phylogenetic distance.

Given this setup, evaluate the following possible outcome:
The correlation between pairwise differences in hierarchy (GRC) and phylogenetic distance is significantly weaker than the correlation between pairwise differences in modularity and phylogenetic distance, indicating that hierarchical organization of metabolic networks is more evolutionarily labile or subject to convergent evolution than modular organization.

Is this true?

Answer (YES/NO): NO